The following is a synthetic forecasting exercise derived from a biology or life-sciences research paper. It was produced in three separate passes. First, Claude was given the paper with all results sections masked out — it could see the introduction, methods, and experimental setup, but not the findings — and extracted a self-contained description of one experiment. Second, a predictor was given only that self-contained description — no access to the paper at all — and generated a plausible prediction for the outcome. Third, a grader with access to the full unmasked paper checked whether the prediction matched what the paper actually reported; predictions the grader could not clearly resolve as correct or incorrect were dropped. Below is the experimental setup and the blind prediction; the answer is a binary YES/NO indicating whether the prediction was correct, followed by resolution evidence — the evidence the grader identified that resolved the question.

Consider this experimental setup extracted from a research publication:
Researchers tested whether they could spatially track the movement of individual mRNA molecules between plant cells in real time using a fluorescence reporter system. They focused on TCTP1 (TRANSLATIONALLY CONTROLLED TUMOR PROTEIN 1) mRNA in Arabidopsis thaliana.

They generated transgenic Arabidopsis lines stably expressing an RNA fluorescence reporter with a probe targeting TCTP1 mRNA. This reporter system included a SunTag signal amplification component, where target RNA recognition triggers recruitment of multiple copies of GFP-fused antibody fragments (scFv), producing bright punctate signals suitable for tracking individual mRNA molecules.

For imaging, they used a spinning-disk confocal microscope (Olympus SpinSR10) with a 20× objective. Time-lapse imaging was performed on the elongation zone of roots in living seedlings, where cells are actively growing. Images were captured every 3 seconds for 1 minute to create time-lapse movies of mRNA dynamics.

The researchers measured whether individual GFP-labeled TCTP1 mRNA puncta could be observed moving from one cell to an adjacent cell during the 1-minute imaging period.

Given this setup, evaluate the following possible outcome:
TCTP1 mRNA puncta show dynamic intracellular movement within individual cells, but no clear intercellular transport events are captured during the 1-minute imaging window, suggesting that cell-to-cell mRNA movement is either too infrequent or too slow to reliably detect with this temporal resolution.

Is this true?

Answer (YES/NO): NO